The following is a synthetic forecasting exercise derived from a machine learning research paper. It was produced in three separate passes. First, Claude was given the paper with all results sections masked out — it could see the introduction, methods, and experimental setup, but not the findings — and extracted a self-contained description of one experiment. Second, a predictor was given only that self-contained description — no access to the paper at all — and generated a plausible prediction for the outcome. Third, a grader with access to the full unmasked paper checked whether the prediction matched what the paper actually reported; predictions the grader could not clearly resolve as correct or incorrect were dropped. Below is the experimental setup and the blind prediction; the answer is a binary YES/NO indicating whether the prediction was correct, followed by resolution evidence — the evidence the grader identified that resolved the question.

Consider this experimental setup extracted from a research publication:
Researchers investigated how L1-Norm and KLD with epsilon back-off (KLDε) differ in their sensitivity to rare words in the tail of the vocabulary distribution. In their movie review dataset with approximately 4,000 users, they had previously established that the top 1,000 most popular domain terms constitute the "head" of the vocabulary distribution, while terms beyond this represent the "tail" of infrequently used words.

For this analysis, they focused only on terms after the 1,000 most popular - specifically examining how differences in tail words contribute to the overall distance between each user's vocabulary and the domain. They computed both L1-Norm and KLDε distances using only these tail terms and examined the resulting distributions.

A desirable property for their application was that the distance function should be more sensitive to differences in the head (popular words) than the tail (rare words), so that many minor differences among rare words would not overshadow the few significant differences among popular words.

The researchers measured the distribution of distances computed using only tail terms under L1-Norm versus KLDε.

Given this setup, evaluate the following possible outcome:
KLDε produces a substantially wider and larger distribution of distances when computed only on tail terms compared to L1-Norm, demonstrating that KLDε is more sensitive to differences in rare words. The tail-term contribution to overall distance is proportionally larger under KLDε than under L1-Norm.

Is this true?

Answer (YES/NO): NO